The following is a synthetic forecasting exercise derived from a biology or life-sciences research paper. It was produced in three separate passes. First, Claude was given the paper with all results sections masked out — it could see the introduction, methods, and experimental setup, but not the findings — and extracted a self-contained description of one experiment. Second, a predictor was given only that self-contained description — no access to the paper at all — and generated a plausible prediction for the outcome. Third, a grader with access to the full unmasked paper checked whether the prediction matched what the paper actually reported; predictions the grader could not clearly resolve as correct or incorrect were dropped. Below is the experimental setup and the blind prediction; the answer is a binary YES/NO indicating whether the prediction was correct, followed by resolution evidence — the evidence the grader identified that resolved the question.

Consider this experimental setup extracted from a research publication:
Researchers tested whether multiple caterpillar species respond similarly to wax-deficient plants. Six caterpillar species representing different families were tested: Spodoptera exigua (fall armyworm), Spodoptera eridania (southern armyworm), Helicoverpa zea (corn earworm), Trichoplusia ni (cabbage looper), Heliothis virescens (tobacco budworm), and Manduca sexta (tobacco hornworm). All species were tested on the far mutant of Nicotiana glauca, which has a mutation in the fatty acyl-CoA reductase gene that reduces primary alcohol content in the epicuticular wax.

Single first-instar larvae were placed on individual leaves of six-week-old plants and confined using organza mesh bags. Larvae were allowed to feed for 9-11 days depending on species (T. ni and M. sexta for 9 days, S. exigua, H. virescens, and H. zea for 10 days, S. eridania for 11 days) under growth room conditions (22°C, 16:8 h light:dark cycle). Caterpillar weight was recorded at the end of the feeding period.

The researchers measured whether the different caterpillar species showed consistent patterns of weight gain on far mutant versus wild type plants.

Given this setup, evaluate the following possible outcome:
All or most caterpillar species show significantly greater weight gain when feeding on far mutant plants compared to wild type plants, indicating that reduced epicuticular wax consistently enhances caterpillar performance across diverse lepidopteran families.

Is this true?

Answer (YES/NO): NO